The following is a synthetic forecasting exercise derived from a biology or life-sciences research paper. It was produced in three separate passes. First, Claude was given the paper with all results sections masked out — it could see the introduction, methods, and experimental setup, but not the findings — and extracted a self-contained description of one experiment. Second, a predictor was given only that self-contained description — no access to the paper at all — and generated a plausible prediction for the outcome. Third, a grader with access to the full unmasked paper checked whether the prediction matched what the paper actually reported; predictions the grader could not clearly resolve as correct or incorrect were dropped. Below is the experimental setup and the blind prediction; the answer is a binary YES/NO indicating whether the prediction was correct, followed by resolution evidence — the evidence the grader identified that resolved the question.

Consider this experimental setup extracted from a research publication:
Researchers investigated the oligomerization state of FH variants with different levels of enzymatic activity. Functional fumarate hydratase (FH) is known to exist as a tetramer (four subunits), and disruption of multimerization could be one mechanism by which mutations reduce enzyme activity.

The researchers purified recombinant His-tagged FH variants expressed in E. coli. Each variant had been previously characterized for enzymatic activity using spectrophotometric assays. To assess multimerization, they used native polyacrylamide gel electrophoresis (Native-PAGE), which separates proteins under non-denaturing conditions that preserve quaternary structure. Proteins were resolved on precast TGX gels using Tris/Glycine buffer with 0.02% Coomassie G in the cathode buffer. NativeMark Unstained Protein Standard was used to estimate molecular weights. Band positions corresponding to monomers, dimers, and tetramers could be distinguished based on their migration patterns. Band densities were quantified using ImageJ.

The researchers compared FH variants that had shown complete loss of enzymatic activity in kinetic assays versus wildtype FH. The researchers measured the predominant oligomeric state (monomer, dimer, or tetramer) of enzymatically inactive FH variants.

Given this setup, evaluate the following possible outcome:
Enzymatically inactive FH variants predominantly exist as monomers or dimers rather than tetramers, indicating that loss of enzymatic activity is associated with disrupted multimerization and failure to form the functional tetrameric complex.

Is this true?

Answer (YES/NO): NO